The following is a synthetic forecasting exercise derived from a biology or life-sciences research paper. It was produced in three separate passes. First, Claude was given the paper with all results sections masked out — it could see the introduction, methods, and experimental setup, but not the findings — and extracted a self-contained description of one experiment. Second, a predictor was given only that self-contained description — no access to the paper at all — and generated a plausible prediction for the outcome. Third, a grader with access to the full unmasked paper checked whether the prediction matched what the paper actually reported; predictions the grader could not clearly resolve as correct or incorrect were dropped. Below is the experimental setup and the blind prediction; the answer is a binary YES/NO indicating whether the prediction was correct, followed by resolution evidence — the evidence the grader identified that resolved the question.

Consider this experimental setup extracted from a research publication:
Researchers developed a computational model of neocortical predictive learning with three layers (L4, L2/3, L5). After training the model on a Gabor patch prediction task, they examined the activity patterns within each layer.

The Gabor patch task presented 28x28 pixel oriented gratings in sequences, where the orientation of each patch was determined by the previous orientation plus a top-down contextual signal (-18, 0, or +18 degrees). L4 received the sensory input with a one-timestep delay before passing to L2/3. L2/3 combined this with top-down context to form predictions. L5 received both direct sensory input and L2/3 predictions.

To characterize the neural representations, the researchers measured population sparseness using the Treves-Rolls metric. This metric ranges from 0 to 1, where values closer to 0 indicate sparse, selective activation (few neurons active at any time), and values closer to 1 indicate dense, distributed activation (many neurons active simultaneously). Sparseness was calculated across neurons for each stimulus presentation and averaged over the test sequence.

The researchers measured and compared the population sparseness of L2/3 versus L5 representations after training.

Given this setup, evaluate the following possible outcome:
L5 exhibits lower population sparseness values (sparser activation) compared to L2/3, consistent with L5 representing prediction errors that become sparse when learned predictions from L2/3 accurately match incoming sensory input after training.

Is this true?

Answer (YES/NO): NO